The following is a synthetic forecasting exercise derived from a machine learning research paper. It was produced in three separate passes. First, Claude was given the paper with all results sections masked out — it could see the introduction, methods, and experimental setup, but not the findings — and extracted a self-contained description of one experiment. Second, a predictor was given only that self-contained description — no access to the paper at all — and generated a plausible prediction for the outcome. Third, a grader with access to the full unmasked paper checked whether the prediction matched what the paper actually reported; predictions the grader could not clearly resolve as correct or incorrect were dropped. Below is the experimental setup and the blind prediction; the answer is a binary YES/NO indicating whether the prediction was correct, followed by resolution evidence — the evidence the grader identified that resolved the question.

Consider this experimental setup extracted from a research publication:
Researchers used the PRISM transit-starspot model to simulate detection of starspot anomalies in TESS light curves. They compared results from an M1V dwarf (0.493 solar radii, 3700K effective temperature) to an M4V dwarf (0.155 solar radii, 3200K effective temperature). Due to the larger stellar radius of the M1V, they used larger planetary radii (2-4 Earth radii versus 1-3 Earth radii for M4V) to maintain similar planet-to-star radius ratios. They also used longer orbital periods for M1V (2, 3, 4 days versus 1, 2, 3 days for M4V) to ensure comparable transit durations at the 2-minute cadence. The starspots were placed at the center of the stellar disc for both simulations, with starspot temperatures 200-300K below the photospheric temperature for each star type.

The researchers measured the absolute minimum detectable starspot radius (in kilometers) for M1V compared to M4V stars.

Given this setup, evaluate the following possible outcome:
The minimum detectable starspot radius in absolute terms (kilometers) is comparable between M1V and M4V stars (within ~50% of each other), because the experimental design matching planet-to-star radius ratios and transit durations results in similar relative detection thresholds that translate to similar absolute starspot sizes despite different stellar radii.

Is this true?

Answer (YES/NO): NO